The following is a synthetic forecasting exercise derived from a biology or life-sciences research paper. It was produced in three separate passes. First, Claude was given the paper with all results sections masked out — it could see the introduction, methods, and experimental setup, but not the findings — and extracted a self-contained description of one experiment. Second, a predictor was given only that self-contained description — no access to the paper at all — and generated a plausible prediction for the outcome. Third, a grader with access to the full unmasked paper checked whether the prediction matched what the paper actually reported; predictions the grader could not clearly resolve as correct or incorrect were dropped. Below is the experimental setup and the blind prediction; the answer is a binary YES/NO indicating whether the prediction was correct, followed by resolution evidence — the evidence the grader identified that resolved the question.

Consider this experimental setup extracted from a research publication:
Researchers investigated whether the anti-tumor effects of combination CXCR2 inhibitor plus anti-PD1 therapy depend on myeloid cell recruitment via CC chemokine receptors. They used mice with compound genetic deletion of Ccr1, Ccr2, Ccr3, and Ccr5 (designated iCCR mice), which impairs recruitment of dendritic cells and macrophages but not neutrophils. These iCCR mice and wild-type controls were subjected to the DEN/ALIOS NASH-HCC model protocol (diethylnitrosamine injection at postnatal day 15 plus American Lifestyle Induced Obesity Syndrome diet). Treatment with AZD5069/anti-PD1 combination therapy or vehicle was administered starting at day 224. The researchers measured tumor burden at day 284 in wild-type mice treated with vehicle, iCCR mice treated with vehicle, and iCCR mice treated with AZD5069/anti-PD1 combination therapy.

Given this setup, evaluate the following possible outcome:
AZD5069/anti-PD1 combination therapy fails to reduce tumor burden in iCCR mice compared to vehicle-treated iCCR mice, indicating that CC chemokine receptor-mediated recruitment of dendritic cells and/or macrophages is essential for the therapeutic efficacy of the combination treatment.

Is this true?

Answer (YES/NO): YES